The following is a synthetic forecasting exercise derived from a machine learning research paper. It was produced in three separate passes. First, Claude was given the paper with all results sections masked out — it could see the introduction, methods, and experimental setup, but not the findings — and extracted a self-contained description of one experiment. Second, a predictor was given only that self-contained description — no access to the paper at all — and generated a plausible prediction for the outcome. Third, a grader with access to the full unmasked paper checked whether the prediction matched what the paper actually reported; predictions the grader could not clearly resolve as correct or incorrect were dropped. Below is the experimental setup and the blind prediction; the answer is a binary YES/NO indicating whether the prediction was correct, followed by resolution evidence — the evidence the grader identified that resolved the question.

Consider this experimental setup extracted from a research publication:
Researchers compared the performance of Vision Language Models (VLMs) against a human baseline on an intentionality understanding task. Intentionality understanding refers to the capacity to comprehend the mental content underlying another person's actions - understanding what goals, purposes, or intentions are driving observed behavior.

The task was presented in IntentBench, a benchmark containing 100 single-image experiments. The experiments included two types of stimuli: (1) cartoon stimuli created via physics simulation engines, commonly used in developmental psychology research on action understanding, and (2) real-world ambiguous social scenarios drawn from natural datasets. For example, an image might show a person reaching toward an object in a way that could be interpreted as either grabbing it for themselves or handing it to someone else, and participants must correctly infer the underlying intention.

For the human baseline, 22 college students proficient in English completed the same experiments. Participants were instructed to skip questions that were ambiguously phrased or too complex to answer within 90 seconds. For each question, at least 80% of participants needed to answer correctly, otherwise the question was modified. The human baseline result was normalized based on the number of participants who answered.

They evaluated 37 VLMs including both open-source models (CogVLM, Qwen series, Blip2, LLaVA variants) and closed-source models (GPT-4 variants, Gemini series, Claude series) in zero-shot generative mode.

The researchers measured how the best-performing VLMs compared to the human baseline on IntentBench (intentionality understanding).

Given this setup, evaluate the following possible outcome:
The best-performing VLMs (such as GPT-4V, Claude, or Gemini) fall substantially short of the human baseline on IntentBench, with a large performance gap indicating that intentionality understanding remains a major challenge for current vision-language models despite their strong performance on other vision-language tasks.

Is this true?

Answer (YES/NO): NO